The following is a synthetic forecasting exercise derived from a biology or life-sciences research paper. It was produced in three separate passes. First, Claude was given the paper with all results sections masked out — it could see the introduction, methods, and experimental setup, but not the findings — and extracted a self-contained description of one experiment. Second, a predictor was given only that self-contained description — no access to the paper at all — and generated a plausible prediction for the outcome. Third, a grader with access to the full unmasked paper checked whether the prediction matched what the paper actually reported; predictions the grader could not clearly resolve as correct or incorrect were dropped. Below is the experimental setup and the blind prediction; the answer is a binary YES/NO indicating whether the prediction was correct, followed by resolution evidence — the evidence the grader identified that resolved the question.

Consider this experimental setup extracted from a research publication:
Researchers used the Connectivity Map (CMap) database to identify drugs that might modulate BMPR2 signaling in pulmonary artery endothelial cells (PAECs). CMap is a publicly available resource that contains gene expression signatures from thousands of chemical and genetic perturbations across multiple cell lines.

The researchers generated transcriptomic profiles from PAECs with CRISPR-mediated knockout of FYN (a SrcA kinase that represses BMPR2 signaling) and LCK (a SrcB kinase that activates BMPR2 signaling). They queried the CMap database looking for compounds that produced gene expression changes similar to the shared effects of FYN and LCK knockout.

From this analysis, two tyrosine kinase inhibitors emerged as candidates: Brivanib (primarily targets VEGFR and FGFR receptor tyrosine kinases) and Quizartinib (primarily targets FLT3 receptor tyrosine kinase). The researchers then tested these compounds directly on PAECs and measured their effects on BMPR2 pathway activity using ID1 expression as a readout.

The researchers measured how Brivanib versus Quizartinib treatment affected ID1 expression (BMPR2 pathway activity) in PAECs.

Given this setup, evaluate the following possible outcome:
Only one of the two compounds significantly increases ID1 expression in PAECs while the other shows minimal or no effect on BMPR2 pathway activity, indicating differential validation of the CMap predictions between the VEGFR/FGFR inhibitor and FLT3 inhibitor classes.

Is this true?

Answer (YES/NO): NO